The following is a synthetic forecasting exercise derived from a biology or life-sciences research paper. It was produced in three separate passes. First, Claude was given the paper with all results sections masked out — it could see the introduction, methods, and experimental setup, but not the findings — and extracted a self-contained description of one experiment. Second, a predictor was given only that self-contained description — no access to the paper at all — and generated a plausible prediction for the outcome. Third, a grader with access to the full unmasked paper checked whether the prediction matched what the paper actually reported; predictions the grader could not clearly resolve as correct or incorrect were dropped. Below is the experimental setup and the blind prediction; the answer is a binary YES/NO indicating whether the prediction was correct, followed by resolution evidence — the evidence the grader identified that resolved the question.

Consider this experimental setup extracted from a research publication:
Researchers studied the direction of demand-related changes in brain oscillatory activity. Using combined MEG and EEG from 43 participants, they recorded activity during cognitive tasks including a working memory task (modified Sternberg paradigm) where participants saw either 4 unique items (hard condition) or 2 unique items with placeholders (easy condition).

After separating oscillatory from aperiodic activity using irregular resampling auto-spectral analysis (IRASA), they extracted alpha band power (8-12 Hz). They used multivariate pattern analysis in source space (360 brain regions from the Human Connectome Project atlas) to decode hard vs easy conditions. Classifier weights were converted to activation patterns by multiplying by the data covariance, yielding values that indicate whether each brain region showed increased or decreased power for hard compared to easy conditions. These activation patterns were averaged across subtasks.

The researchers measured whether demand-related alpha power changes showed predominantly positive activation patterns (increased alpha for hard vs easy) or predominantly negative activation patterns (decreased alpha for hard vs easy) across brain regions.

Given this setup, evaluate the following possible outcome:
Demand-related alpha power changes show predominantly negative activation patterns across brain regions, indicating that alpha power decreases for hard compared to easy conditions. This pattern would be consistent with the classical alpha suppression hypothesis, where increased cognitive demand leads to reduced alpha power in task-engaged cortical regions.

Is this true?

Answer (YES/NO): NO